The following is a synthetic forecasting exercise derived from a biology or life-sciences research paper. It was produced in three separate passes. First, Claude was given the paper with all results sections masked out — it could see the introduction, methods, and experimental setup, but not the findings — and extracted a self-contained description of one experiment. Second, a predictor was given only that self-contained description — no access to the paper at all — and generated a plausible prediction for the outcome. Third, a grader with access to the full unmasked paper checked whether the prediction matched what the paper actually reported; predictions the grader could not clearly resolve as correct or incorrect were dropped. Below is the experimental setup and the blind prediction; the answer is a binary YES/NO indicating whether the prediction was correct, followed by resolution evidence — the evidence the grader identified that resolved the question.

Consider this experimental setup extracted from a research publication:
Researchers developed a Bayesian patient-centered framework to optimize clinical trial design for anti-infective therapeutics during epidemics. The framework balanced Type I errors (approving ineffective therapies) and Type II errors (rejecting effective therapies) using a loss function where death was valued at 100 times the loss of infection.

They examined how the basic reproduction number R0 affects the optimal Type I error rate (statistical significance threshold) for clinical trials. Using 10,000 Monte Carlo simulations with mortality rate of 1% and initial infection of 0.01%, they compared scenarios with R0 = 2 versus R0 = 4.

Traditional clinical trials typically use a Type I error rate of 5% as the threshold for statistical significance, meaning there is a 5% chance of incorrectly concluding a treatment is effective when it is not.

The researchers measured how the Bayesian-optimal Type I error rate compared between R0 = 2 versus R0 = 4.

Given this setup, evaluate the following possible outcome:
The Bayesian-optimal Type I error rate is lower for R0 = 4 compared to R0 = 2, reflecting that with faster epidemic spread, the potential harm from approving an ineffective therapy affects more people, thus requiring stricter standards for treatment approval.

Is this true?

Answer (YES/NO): NO